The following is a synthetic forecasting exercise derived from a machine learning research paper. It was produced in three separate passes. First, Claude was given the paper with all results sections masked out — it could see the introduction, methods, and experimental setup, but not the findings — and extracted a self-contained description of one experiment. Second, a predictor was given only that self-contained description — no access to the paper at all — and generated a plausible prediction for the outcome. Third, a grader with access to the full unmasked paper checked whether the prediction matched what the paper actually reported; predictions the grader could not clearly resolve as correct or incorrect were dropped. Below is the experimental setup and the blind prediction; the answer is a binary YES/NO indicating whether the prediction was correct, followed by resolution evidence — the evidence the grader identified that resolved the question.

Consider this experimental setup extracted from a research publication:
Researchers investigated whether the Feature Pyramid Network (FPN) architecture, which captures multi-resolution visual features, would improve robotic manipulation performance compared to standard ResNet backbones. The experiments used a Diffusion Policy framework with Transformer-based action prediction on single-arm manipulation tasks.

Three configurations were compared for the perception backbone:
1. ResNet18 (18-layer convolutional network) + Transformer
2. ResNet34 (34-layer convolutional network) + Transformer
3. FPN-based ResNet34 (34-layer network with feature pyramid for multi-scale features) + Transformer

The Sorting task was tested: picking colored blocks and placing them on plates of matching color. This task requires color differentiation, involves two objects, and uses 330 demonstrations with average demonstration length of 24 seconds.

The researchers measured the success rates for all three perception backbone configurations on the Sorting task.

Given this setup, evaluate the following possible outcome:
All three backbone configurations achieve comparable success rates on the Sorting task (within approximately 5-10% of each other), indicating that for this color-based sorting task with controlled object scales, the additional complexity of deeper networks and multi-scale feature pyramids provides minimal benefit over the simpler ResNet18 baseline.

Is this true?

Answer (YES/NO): NO